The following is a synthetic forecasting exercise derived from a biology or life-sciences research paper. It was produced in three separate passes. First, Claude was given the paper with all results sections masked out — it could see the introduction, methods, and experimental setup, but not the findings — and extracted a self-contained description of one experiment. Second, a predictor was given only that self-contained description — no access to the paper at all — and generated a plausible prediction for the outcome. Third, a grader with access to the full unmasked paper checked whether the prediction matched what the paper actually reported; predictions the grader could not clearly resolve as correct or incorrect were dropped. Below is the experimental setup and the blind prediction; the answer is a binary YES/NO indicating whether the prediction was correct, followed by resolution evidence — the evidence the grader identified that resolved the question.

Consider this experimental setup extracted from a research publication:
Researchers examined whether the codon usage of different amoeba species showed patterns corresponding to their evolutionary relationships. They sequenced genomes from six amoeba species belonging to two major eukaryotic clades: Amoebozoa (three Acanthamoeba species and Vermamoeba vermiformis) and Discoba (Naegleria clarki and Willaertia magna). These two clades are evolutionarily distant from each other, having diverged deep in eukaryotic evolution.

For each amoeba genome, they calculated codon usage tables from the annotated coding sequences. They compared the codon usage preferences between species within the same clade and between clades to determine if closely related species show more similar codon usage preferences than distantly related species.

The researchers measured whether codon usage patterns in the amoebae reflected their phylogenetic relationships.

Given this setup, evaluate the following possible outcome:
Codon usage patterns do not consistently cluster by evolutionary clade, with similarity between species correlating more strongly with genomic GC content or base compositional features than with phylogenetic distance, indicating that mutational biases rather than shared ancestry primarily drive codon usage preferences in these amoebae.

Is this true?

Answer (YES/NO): NO